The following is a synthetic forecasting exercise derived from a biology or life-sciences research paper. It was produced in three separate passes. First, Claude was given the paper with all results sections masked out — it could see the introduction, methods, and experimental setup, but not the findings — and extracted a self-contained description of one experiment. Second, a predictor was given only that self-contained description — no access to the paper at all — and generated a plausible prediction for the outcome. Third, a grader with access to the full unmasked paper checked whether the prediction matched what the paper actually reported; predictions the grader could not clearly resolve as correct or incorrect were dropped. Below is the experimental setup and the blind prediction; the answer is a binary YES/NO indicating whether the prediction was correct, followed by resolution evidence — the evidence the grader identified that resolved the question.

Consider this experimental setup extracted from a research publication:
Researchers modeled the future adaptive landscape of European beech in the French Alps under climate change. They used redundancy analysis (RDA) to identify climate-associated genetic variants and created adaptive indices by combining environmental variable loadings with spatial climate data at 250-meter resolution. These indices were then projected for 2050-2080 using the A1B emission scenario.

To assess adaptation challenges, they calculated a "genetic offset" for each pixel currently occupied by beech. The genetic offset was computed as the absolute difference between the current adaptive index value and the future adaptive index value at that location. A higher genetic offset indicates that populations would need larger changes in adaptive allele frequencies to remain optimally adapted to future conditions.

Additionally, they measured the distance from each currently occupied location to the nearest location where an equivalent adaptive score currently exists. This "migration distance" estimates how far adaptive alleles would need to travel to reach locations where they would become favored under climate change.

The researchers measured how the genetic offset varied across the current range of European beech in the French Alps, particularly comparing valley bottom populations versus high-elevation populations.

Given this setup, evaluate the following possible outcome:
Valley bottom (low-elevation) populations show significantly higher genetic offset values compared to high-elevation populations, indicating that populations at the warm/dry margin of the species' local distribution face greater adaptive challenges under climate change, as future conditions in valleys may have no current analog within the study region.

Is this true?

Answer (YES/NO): NO